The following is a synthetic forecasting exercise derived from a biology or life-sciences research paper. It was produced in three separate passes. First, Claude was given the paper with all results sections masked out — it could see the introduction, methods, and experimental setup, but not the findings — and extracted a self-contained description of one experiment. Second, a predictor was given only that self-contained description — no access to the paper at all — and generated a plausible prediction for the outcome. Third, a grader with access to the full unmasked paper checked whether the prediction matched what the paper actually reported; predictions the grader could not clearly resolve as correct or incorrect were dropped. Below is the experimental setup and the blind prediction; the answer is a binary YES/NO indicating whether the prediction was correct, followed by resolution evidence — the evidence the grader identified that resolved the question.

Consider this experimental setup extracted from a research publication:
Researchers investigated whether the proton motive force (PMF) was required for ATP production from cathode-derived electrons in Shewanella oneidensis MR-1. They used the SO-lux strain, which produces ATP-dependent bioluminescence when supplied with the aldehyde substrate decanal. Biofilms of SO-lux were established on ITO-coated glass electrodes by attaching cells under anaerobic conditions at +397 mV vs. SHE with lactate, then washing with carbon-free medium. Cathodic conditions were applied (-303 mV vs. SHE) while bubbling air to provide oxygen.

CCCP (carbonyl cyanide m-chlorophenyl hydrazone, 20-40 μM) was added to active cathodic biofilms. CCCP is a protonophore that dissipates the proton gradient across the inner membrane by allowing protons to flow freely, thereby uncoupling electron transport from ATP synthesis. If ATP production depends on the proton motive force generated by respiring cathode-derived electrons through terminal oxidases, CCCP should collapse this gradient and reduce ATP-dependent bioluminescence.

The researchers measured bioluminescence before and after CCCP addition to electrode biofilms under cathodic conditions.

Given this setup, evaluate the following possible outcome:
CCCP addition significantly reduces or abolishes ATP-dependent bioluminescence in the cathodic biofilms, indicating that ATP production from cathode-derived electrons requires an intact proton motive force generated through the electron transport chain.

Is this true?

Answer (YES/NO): YES